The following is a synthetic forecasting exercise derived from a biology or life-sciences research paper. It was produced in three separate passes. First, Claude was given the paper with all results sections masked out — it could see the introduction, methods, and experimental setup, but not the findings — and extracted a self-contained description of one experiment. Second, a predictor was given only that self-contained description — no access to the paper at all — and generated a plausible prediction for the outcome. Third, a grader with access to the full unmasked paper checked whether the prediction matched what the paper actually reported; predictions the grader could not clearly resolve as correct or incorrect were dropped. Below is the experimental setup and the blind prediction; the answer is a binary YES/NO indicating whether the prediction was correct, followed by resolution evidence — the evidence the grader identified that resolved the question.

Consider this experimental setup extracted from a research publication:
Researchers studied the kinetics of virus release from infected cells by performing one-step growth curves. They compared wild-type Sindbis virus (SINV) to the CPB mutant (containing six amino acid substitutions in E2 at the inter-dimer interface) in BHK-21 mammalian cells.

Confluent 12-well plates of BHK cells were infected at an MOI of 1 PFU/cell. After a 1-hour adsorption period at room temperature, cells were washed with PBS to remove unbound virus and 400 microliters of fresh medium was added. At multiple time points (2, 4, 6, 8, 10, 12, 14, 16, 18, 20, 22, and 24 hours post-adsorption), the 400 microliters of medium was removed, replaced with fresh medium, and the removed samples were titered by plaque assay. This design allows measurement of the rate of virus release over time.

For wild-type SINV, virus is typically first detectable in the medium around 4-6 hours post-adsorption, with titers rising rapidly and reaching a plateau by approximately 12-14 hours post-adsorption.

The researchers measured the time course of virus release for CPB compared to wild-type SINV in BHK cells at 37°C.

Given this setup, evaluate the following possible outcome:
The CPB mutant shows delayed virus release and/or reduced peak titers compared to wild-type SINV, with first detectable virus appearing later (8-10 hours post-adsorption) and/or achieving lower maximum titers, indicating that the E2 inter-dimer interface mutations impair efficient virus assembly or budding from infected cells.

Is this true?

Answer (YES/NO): YES